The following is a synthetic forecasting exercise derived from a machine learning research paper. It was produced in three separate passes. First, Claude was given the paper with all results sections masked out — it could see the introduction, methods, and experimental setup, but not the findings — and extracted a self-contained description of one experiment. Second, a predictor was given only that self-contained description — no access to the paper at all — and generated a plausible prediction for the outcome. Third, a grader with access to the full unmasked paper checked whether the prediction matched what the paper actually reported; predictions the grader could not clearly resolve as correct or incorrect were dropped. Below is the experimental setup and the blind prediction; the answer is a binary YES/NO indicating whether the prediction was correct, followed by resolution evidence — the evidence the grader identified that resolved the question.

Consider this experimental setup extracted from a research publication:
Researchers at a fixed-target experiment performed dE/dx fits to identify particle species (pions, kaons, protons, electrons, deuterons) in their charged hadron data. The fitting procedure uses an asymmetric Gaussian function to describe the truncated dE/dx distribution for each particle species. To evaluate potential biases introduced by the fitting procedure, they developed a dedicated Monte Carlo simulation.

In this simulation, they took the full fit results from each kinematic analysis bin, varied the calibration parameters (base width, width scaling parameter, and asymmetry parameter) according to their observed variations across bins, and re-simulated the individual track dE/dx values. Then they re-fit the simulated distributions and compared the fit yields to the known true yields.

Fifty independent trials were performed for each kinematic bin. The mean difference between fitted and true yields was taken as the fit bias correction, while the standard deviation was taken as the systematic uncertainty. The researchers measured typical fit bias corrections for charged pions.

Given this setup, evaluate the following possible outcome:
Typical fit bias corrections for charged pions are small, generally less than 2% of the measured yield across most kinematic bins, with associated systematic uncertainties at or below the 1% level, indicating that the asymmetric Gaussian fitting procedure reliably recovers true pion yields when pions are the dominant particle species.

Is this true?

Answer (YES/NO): YES